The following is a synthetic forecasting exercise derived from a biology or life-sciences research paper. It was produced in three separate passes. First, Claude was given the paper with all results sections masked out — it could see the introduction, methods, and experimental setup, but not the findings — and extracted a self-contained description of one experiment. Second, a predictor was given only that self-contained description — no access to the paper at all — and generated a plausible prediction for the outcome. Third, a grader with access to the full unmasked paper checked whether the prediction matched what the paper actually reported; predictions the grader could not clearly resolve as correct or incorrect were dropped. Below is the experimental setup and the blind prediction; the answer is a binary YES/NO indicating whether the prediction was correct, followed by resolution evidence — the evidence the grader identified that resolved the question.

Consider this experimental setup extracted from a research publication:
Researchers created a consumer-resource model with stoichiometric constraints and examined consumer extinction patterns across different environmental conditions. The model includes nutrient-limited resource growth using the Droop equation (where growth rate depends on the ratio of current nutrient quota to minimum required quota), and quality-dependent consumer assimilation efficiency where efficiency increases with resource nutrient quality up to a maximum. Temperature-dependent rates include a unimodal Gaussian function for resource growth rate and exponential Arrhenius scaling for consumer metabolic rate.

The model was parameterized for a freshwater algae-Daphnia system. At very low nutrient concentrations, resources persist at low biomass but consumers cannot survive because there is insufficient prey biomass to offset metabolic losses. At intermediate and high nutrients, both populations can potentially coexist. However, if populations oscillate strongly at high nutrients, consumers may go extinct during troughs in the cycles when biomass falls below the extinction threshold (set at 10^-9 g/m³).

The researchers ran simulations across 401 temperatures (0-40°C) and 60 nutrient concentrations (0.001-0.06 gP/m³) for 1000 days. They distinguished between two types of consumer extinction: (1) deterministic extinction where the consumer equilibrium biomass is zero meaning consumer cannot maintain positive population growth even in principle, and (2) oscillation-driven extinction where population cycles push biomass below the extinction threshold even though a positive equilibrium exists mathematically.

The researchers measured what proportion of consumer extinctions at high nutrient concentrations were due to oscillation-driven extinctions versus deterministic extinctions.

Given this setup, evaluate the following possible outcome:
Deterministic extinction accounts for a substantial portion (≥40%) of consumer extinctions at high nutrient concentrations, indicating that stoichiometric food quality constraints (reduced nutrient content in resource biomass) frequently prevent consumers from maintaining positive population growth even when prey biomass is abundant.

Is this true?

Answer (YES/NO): YES